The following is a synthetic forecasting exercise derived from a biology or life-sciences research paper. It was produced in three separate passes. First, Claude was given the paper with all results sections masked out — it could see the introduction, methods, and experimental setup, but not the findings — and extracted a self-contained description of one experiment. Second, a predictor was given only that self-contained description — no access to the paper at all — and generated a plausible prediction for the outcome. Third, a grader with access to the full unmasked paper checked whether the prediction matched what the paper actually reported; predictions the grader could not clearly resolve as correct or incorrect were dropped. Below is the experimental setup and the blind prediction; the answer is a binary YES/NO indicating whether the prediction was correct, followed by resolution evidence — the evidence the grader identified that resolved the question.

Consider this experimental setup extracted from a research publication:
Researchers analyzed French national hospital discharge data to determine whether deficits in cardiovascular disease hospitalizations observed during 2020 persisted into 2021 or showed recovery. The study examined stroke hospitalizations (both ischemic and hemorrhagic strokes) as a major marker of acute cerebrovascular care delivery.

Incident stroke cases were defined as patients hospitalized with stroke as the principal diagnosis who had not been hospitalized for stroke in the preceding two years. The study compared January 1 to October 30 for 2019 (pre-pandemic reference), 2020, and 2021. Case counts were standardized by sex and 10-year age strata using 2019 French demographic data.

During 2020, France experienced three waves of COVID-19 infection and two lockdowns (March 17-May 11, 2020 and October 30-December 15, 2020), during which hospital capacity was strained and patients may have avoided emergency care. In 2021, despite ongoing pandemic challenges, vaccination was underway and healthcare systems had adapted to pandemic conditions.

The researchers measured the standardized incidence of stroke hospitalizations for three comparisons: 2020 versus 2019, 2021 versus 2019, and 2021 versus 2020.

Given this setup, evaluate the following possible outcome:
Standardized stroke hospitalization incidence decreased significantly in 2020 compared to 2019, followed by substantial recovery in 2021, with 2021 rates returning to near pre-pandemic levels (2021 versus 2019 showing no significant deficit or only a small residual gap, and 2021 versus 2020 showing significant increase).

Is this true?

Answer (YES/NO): NO